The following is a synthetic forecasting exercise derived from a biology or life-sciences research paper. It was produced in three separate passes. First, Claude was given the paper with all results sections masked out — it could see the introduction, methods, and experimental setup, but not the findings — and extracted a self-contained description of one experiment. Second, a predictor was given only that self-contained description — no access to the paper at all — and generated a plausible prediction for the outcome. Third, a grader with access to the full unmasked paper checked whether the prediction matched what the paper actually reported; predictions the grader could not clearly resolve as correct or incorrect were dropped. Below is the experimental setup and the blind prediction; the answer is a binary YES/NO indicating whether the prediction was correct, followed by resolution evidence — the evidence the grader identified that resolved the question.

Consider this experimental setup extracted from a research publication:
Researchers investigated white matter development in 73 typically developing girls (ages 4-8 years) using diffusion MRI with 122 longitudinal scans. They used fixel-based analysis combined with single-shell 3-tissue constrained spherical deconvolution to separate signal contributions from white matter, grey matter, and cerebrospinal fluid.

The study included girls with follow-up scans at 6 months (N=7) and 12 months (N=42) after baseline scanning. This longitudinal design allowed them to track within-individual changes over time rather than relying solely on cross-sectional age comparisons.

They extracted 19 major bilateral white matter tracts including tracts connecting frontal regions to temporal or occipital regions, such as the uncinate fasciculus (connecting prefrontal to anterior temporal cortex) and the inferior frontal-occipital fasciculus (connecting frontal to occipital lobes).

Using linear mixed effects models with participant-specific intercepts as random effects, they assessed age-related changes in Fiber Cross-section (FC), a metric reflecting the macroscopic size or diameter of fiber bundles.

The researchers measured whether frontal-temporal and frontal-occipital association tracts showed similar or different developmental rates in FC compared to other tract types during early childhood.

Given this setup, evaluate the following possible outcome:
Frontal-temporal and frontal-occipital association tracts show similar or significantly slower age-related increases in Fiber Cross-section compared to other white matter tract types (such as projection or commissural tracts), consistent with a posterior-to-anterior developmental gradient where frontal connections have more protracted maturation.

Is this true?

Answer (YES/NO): YES